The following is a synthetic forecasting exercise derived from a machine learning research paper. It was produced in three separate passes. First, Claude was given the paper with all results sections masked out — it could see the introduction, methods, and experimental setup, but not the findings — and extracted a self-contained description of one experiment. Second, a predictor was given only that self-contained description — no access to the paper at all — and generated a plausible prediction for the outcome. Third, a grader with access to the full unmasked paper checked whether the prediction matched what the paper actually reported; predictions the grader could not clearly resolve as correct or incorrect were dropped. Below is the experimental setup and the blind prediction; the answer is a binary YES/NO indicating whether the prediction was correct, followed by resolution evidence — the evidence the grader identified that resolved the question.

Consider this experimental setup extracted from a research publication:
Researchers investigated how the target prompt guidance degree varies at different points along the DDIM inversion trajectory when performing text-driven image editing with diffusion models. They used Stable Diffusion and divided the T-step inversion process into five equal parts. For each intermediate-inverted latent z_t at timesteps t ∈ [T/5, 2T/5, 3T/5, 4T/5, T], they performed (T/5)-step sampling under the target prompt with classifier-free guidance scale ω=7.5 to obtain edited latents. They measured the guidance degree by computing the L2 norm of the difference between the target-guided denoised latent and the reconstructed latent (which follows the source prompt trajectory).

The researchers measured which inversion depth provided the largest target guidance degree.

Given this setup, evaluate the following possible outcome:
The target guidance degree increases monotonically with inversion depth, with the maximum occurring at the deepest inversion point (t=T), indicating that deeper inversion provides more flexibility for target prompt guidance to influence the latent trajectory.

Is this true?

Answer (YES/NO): NO